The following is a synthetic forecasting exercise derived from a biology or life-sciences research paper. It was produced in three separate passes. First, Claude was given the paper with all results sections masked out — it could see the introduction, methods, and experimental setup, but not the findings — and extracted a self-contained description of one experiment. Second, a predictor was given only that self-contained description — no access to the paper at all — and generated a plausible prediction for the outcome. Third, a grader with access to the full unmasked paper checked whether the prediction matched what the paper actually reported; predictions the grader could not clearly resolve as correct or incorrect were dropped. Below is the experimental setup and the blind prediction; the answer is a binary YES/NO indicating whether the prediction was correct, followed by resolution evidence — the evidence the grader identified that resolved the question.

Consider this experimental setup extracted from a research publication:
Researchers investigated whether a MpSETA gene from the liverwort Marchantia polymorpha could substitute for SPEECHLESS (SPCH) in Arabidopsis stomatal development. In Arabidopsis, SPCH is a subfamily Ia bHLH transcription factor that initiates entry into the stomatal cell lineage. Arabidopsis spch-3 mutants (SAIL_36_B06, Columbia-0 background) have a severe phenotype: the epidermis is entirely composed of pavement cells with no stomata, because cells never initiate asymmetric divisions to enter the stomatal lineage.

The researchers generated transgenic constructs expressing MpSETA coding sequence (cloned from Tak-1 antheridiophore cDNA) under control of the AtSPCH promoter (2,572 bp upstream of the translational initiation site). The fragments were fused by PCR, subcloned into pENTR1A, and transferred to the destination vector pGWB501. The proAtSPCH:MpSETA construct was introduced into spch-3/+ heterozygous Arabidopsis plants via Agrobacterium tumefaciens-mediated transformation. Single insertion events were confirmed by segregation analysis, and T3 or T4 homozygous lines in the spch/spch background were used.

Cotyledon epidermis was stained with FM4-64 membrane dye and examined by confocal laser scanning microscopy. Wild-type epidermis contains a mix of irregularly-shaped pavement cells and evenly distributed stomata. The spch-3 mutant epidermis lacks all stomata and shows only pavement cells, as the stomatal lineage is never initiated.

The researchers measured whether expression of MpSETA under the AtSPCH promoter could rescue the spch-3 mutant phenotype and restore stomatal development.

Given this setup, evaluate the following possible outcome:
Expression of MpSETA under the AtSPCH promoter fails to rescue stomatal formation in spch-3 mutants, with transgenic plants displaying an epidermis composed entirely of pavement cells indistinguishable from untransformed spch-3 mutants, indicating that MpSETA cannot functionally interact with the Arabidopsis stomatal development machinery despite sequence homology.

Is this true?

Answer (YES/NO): NO